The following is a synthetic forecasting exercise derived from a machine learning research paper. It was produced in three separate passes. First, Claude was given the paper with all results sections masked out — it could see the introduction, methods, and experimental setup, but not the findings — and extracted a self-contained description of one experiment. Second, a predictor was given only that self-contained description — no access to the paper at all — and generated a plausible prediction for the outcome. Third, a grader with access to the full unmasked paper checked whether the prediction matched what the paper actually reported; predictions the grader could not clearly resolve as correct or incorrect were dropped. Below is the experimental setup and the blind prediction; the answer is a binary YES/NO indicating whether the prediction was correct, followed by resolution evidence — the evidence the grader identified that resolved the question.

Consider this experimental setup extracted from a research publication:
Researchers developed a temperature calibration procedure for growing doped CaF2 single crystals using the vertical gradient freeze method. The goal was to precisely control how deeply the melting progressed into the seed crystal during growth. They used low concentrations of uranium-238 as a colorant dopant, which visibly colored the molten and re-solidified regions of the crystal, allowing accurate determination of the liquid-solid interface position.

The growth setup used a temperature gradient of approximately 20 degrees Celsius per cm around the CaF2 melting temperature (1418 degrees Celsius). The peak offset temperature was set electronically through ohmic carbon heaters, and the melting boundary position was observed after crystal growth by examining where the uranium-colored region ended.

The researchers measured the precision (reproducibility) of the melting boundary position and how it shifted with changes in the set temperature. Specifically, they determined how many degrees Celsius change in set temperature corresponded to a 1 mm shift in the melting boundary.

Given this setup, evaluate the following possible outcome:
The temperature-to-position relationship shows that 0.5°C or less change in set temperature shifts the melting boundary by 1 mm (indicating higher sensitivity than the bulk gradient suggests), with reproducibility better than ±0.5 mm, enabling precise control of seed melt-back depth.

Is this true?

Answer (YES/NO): NO